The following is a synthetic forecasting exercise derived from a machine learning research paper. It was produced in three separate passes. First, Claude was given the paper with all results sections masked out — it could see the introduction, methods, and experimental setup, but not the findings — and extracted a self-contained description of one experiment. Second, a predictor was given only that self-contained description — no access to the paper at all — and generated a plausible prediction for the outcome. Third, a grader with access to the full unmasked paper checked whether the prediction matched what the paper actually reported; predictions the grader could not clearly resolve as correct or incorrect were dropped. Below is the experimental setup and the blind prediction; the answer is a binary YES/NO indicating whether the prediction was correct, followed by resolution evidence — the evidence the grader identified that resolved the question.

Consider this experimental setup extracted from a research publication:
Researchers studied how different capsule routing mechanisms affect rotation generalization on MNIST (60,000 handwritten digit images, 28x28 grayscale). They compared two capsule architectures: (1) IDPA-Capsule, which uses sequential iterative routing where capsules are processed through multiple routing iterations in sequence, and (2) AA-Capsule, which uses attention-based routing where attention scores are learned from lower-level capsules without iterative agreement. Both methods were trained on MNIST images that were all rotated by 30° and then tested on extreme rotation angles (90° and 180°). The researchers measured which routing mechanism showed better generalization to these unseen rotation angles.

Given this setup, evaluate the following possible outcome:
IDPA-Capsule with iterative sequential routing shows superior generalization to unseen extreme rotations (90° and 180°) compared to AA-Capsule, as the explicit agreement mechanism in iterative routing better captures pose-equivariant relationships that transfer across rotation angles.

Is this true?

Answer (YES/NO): YES